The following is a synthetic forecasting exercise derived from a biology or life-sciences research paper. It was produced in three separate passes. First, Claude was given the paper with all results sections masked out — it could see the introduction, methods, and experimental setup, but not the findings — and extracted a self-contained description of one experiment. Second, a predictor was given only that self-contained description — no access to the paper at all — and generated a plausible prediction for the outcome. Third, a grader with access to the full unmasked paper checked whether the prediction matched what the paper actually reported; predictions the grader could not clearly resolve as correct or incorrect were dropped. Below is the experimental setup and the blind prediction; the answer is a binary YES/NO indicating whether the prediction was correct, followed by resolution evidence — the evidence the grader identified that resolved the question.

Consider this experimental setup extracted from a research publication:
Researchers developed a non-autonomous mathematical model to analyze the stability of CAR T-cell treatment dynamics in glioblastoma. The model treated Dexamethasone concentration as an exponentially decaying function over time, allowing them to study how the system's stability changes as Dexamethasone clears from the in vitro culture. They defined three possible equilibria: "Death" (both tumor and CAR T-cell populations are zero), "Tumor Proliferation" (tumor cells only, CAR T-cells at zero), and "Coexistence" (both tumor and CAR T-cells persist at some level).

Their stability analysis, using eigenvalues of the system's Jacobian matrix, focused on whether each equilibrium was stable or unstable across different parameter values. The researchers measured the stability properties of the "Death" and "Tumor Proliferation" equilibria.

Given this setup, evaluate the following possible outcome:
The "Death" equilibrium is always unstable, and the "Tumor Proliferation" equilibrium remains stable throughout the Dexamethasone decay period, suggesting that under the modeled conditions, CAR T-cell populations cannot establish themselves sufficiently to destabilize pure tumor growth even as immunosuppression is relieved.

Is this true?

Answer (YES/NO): NO